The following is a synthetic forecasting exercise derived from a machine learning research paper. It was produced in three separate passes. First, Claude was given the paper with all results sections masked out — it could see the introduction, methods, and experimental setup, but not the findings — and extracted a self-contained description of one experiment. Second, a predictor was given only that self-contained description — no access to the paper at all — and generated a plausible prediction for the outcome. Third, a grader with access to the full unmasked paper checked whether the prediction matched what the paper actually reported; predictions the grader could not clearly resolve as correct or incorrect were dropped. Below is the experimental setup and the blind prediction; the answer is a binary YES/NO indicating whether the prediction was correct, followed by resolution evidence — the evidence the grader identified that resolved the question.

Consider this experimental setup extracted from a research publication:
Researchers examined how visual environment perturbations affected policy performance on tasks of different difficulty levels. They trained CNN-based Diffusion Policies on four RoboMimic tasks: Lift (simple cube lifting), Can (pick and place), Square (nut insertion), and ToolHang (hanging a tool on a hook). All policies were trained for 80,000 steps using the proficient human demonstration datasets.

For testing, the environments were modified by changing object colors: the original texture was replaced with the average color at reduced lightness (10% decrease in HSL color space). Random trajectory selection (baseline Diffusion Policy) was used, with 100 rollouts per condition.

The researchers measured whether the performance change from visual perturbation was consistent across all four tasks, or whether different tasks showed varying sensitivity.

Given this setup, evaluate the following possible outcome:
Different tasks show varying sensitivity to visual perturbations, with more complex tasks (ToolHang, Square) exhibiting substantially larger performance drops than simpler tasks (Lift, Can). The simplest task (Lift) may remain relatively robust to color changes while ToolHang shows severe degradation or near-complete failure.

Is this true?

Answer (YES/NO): NO